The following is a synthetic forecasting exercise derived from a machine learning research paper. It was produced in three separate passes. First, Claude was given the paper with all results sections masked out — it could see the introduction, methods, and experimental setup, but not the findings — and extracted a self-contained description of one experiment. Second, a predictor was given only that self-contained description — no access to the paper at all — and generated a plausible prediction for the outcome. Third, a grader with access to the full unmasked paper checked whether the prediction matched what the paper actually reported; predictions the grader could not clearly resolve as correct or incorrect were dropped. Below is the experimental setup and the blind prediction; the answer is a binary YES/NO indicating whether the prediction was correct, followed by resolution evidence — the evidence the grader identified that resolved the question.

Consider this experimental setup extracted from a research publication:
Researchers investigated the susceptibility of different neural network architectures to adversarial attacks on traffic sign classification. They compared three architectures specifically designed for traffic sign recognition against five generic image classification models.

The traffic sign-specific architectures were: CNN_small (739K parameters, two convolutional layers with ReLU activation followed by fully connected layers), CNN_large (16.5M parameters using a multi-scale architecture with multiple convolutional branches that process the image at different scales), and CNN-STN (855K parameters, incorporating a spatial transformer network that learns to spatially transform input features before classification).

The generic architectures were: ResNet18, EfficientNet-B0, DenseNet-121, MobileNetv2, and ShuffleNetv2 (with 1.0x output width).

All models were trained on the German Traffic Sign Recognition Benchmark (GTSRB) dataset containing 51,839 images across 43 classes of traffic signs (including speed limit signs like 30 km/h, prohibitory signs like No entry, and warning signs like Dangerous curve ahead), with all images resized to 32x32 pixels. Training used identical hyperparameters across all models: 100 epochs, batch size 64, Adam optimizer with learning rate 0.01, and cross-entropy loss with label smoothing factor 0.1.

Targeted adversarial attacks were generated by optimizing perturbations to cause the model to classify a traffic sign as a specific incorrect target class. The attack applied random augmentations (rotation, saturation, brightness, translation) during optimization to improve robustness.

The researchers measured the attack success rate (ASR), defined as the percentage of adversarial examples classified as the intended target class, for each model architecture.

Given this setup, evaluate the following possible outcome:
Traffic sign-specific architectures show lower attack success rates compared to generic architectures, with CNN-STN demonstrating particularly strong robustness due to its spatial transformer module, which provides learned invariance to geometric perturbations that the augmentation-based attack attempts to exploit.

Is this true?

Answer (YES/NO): NO